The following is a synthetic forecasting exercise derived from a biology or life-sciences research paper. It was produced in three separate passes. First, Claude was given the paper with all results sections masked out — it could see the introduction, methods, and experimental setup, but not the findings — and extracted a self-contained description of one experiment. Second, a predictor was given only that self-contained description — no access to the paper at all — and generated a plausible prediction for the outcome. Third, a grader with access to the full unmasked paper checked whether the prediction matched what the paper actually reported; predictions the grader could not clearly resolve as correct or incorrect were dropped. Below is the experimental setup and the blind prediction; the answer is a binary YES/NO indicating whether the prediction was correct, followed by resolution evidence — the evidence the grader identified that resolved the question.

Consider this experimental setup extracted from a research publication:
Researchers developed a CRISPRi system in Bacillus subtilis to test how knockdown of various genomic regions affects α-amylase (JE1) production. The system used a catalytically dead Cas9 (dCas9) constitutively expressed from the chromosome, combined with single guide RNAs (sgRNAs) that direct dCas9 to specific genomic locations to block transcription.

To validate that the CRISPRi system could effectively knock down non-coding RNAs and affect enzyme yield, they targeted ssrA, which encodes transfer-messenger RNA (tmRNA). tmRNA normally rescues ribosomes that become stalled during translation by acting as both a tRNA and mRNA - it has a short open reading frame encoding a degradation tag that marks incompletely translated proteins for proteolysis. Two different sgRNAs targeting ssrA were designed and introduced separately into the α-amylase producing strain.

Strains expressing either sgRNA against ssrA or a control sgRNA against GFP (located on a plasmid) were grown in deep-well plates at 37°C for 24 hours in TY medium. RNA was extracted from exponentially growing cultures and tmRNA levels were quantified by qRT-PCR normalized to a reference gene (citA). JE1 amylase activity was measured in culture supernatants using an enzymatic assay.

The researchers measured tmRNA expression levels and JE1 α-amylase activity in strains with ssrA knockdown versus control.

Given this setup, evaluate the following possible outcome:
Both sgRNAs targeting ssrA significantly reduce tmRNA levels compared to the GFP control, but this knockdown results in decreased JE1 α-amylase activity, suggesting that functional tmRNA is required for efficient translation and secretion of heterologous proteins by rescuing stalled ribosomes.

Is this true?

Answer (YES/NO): YES